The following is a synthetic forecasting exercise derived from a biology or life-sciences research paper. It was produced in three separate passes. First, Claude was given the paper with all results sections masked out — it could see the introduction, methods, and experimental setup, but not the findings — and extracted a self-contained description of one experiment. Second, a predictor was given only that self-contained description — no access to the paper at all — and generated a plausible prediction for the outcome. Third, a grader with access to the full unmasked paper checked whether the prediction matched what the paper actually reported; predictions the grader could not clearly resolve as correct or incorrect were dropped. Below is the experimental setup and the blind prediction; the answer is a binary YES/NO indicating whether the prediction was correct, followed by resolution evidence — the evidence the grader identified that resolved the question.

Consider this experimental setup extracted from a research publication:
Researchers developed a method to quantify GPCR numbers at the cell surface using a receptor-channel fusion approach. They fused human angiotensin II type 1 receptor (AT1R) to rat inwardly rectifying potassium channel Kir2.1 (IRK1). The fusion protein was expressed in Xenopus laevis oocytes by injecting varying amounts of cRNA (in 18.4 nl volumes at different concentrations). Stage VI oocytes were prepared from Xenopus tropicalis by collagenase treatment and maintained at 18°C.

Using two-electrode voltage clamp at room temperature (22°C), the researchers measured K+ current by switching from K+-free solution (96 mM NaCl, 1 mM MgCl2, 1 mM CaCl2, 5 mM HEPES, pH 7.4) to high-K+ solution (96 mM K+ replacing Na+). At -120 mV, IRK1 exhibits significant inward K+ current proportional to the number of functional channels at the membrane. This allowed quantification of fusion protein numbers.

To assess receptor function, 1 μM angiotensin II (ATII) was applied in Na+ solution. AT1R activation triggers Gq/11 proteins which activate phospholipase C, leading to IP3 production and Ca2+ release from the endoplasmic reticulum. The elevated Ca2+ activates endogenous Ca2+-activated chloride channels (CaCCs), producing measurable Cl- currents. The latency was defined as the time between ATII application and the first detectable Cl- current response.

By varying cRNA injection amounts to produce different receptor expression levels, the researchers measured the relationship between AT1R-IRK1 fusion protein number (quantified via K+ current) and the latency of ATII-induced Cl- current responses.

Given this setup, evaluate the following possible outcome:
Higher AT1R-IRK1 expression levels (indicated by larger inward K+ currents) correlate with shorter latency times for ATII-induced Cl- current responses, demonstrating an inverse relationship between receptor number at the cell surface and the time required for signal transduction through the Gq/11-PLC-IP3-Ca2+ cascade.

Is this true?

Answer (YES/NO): YES